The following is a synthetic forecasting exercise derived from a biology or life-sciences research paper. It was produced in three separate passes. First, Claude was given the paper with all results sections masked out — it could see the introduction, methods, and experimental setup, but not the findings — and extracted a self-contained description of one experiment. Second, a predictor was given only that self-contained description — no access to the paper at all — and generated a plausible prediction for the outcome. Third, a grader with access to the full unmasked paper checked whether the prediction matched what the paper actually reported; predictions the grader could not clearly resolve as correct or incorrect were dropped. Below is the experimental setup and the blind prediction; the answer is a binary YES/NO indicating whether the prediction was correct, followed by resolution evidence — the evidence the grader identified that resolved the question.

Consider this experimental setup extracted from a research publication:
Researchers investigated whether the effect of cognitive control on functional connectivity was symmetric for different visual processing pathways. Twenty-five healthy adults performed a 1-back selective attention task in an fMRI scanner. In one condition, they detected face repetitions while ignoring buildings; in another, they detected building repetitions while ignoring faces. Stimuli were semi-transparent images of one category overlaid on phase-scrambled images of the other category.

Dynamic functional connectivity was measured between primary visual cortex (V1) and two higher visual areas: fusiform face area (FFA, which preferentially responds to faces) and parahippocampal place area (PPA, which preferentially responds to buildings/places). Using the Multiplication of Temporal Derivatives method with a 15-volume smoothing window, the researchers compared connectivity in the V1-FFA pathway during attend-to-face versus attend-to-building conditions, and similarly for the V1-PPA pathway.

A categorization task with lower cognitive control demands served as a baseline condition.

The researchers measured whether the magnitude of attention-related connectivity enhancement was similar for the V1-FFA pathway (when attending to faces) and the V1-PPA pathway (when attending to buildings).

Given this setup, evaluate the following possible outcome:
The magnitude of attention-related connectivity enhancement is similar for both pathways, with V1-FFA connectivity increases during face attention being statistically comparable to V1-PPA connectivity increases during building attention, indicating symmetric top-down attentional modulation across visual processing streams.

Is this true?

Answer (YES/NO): NO